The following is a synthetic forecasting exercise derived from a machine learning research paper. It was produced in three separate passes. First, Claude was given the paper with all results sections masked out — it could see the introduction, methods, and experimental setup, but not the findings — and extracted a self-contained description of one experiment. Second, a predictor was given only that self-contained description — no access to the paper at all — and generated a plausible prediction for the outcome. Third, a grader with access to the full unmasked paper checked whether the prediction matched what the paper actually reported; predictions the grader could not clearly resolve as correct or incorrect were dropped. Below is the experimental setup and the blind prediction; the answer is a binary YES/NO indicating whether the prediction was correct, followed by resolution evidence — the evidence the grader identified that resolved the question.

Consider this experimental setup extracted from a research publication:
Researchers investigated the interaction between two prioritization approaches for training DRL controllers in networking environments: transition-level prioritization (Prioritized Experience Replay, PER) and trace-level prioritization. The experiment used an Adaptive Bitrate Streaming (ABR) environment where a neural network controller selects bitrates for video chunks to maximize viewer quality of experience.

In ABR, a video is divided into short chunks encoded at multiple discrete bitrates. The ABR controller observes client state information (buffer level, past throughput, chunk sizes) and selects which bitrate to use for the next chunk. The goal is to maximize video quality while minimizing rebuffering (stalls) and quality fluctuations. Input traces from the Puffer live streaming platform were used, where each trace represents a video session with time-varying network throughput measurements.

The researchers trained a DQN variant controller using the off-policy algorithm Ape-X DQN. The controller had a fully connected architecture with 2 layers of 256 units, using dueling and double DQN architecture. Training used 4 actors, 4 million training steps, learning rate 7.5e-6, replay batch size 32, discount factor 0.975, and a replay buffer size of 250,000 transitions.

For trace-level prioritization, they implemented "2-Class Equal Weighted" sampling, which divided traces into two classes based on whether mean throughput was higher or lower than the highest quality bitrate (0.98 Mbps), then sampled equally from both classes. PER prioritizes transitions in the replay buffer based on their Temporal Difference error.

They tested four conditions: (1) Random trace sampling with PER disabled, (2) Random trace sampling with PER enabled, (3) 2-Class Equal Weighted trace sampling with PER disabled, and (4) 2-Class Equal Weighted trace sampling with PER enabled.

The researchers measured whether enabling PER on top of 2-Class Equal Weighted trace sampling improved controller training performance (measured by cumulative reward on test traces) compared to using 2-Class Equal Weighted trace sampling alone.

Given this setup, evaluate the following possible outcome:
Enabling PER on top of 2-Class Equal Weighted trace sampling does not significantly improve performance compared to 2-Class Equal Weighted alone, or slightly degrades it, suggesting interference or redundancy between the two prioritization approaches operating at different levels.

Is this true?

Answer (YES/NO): YES